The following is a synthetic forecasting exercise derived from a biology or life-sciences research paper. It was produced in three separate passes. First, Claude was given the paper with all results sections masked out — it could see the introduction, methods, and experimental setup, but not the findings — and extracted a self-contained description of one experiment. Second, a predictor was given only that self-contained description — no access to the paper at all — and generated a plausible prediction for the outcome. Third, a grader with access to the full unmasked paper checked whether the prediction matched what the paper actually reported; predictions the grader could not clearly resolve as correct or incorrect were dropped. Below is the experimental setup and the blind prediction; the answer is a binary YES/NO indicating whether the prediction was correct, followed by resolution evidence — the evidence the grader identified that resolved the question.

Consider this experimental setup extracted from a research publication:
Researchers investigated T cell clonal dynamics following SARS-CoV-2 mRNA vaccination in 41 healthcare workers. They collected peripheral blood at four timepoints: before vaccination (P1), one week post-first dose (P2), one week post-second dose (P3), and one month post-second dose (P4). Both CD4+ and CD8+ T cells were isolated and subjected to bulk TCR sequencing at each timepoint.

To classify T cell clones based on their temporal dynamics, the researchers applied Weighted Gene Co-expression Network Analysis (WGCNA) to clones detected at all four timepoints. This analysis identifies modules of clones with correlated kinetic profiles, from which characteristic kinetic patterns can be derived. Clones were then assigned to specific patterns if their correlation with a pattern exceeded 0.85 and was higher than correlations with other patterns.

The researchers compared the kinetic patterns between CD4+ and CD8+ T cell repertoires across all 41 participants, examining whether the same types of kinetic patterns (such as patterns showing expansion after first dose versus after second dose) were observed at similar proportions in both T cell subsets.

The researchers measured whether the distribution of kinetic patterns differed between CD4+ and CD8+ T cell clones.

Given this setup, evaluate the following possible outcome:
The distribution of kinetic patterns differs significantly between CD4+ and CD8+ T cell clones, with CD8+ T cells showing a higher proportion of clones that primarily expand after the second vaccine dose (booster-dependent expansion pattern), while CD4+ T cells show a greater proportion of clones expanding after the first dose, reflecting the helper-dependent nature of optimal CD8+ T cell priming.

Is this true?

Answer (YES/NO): YES